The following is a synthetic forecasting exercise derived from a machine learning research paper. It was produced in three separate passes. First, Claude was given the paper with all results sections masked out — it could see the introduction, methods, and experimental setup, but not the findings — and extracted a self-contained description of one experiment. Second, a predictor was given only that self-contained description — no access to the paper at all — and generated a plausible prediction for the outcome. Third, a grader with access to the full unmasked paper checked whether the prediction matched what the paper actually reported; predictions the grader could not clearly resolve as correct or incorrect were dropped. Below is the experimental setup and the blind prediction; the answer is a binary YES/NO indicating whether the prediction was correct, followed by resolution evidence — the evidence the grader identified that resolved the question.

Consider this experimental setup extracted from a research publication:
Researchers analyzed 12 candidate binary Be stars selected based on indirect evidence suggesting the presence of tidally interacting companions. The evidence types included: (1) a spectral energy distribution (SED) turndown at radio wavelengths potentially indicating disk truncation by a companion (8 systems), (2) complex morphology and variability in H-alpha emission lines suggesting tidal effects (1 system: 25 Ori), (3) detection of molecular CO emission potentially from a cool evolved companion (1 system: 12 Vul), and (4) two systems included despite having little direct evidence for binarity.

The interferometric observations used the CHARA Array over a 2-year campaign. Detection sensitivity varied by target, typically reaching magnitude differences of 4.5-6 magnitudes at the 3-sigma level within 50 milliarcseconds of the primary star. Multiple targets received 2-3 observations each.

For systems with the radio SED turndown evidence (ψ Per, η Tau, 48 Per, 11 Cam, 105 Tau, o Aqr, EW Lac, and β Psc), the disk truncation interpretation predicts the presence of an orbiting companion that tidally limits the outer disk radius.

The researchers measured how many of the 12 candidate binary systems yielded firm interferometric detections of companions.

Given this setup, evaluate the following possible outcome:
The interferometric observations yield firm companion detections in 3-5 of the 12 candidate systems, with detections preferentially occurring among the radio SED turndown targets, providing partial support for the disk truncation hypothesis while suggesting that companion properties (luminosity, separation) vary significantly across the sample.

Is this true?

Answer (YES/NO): NO